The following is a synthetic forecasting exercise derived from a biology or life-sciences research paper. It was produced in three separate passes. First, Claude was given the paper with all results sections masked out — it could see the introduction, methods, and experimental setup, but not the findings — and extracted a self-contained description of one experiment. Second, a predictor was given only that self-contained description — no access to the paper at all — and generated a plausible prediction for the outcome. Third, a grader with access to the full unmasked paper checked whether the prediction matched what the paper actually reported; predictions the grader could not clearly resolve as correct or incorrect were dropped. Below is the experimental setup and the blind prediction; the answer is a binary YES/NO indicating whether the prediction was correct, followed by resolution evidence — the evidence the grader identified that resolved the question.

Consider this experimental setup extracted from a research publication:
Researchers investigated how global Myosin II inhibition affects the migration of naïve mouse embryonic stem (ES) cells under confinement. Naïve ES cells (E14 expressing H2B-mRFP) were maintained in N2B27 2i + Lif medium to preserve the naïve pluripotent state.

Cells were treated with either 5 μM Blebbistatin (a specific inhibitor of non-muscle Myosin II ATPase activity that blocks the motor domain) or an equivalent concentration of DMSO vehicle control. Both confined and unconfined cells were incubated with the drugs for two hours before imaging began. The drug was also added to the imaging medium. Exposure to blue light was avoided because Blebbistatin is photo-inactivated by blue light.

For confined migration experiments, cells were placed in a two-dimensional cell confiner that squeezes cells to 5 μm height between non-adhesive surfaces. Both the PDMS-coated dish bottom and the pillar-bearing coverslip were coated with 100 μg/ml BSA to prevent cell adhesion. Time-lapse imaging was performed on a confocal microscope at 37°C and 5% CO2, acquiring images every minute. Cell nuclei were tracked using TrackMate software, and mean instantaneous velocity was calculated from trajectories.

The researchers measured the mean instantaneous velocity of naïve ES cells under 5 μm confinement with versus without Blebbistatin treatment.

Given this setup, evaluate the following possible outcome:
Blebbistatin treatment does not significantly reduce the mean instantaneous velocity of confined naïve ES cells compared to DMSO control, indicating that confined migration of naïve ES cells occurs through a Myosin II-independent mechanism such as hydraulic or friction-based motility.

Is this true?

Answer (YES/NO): NO